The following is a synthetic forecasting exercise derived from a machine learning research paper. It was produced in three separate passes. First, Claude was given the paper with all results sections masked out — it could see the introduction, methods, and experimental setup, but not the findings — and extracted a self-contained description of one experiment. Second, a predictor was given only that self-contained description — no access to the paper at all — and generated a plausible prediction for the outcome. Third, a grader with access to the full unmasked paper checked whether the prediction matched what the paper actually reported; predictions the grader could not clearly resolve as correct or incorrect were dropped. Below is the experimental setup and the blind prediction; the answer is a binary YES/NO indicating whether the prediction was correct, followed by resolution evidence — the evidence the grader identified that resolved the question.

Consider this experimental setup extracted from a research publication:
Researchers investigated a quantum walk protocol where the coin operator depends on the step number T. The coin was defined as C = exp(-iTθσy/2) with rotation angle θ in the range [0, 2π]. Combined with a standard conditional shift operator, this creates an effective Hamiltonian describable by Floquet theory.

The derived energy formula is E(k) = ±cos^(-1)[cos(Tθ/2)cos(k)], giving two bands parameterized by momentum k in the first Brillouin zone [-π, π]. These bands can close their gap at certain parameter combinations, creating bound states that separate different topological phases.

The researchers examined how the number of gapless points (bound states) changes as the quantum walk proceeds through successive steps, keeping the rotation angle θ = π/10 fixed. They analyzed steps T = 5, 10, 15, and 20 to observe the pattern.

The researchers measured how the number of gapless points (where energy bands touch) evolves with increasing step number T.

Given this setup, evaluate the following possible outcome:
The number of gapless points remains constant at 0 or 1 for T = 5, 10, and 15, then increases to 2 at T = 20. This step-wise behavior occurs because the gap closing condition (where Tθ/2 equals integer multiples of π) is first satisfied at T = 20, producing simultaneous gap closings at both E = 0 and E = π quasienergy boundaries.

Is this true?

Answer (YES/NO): NO